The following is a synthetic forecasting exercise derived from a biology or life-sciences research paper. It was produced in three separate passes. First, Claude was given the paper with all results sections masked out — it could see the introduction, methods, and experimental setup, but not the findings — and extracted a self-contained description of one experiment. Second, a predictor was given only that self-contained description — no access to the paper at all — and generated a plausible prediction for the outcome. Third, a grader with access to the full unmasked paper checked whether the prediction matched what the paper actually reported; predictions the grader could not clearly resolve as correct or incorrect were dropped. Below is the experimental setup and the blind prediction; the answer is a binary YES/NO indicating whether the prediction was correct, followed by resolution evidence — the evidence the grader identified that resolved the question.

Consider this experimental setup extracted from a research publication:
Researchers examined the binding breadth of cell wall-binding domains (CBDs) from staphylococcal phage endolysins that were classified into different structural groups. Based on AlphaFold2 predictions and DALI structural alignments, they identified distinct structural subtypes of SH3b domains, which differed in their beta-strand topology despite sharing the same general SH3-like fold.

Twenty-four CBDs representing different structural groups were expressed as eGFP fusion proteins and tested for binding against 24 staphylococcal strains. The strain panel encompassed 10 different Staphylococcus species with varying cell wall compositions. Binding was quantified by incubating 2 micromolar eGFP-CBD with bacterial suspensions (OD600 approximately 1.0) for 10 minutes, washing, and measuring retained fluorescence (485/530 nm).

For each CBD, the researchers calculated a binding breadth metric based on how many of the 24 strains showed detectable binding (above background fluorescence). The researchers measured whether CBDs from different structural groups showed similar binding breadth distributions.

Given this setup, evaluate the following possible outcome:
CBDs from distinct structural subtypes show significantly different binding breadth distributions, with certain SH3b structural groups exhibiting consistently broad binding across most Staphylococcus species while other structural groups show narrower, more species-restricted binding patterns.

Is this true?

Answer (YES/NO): NO